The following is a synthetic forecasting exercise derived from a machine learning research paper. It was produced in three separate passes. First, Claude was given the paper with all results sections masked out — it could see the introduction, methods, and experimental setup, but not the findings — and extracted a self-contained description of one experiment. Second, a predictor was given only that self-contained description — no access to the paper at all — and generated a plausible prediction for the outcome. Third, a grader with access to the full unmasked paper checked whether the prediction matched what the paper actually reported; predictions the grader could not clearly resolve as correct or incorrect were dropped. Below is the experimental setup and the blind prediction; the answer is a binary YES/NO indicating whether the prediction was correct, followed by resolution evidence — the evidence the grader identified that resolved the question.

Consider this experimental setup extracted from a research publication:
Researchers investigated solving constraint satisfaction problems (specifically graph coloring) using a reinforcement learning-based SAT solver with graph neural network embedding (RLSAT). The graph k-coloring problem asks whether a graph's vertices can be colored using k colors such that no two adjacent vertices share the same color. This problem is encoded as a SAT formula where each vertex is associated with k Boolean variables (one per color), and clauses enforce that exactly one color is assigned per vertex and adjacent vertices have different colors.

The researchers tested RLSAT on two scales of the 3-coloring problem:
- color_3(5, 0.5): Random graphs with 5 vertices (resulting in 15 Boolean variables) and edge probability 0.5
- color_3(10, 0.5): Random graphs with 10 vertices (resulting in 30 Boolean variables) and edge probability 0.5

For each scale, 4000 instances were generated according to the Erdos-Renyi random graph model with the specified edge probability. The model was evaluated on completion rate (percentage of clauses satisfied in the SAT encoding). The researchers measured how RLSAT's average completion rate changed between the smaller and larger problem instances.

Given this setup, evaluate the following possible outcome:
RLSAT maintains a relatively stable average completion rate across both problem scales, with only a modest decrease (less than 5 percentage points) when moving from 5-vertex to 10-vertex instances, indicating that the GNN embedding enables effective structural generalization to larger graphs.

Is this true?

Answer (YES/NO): NO